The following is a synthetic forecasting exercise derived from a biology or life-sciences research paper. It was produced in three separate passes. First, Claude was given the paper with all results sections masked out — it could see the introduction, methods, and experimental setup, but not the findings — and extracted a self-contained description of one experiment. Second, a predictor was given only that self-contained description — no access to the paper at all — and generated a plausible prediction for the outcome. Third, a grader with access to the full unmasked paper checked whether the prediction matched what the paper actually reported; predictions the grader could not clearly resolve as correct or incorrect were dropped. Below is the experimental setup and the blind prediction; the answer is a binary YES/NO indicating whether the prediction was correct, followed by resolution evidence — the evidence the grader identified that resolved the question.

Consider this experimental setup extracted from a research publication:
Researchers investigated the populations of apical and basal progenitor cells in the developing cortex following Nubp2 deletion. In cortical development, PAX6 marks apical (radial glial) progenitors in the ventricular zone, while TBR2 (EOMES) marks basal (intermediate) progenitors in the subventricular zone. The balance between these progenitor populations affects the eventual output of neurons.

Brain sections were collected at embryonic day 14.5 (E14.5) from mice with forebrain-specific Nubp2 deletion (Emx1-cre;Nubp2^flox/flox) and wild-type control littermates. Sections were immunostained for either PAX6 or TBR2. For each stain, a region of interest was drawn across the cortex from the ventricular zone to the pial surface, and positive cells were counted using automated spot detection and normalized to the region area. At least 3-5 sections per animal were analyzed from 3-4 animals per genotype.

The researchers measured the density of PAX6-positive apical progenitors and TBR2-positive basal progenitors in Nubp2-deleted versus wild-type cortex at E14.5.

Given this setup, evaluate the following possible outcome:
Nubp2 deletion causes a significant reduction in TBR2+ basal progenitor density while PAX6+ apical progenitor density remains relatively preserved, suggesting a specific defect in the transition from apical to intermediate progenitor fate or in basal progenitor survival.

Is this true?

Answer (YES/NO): NO